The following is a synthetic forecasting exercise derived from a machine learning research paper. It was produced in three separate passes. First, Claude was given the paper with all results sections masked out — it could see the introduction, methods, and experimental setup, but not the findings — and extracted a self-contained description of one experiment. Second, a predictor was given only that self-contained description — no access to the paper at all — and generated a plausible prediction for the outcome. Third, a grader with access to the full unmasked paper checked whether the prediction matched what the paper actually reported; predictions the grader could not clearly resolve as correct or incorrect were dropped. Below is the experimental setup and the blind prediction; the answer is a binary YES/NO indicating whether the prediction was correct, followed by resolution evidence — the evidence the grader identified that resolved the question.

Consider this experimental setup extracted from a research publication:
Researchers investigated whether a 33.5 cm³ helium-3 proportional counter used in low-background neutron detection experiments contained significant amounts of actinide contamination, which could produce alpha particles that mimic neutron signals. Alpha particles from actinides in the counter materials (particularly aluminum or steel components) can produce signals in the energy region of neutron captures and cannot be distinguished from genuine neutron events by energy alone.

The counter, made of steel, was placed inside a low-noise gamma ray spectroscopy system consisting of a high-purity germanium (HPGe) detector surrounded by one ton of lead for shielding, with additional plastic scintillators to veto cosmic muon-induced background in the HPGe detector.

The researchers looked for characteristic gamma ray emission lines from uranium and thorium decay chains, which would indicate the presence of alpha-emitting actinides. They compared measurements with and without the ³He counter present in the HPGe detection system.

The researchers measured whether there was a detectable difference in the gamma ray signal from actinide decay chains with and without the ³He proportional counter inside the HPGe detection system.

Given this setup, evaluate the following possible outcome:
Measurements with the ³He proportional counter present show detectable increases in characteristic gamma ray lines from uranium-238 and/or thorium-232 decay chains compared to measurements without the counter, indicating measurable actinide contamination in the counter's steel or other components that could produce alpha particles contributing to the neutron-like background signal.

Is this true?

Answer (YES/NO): NO